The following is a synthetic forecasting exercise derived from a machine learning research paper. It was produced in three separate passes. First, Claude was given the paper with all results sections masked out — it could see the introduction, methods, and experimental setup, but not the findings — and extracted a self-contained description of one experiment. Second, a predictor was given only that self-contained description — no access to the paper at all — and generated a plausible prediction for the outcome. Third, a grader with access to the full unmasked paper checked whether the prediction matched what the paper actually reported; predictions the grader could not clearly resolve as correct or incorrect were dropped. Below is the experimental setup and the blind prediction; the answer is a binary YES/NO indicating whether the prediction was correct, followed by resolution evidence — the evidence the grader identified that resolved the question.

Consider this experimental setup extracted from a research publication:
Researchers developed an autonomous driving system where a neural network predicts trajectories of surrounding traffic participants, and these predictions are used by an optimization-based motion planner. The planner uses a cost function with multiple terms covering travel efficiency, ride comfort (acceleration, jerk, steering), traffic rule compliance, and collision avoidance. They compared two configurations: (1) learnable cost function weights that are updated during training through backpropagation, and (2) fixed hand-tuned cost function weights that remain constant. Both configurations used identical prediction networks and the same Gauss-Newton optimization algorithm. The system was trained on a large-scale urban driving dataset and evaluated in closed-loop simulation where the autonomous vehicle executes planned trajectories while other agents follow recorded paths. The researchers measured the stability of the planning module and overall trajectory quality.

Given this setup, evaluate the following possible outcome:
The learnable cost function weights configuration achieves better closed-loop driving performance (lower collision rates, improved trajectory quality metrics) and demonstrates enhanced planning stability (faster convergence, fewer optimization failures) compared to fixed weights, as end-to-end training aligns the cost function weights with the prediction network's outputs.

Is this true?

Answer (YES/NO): YES